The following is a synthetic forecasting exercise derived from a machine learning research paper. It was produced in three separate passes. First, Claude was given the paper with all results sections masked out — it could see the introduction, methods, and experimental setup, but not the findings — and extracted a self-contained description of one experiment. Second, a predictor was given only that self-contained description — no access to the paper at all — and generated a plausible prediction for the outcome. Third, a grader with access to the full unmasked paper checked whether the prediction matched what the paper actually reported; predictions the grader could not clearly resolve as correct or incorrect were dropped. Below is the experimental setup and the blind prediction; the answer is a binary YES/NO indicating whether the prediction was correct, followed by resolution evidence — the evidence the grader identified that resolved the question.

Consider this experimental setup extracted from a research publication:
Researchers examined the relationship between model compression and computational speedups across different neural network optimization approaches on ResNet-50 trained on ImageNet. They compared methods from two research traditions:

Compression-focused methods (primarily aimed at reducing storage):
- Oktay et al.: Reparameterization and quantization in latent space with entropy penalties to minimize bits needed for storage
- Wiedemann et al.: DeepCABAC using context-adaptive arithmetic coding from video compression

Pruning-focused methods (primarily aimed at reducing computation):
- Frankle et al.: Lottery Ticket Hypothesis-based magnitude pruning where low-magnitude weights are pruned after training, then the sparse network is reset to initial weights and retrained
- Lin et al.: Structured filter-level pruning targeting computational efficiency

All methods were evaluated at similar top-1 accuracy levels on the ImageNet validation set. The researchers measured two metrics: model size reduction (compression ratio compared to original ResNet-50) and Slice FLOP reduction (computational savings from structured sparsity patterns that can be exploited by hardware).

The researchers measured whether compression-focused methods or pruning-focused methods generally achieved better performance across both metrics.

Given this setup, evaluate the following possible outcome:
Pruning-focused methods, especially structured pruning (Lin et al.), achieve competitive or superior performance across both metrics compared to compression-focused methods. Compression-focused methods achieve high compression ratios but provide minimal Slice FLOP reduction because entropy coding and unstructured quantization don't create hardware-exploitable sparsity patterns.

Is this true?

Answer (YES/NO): NO